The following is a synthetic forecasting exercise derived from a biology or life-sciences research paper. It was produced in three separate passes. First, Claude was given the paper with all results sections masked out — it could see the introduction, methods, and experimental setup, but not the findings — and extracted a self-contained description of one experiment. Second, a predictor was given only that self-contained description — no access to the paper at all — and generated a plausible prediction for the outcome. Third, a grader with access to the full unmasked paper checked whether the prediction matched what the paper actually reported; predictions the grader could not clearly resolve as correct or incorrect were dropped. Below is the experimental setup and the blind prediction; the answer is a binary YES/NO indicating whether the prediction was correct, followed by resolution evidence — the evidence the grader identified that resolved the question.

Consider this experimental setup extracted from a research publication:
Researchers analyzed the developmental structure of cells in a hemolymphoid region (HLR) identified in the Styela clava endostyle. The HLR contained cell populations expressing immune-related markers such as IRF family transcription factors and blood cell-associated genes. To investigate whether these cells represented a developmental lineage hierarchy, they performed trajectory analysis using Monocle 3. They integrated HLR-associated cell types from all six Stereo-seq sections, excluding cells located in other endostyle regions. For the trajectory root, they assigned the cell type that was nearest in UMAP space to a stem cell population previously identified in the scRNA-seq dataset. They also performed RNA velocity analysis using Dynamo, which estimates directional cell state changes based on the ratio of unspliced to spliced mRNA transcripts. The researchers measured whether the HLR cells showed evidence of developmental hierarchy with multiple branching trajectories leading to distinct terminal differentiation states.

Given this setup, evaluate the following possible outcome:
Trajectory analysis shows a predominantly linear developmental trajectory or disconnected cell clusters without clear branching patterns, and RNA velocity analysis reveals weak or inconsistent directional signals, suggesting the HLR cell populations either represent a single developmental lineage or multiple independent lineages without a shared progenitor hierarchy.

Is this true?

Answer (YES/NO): NO